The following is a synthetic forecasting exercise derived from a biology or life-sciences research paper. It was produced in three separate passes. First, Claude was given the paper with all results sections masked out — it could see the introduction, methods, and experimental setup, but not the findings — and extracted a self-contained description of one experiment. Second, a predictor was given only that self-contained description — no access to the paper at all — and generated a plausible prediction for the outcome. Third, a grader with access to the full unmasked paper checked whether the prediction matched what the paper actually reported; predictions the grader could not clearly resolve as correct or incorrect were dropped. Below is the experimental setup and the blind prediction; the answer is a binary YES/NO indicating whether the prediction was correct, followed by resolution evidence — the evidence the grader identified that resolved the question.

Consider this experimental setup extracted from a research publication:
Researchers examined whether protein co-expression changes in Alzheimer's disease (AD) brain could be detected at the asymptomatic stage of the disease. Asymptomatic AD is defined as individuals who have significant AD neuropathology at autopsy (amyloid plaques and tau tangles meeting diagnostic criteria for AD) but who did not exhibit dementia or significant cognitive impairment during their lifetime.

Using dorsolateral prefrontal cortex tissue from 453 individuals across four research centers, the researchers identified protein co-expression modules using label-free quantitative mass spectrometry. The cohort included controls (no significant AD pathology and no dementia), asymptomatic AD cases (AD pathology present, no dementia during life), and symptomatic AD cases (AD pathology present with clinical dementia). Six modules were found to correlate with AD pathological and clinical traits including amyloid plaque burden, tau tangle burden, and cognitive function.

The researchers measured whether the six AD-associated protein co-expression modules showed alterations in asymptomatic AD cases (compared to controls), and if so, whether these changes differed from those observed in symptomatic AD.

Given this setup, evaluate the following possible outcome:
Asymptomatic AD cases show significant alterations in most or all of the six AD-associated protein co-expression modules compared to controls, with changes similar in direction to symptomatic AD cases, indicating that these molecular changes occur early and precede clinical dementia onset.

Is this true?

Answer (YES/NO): YES